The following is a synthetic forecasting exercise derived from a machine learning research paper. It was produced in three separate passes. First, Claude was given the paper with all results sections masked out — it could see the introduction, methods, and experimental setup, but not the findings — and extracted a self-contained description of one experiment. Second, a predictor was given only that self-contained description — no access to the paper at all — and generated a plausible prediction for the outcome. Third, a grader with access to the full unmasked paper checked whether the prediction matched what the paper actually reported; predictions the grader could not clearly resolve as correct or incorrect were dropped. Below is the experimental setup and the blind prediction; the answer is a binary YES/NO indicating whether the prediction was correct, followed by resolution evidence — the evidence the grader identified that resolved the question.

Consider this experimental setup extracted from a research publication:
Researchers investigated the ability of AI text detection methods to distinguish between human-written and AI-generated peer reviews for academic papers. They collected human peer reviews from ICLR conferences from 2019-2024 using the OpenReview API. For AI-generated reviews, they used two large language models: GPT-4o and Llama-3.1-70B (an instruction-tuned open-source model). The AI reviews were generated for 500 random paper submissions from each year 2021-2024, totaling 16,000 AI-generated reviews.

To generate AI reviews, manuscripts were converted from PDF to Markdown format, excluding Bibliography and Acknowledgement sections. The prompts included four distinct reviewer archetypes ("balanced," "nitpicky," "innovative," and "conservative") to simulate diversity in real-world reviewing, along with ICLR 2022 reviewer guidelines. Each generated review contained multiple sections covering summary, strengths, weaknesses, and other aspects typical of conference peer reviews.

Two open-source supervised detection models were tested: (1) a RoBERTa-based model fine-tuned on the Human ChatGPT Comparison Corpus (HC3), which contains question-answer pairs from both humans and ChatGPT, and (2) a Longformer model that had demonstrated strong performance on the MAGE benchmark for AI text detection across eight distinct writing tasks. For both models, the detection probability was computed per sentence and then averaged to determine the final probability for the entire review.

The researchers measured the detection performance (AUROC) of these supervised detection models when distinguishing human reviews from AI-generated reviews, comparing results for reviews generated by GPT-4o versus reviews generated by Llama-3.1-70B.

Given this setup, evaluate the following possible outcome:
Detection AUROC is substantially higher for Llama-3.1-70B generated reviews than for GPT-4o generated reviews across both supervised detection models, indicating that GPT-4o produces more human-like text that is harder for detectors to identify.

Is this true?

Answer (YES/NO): YES